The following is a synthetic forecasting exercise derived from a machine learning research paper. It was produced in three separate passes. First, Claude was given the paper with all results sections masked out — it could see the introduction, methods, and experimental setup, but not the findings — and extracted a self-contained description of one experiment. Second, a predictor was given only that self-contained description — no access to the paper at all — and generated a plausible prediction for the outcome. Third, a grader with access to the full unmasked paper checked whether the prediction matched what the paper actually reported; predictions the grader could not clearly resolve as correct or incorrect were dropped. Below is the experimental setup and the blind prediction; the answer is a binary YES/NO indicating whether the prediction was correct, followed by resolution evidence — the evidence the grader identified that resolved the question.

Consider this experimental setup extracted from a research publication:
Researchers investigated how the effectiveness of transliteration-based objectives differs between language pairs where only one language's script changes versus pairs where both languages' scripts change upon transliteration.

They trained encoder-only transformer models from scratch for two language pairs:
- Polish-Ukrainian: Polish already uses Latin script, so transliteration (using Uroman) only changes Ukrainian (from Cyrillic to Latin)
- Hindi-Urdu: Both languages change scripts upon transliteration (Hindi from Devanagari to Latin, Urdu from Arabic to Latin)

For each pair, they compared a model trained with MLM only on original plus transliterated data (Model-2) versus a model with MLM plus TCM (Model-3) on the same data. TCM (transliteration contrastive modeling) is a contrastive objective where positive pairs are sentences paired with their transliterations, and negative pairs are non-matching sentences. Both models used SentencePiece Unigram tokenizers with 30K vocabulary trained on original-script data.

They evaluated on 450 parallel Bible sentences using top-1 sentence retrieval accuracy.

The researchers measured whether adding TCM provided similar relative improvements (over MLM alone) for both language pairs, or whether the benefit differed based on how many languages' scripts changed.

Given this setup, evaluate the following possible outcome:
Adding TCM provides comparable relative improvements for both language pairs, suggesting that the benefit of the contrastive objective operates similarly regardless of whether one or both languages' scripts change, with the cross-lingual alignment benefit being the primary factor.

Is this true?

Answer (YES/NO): NO